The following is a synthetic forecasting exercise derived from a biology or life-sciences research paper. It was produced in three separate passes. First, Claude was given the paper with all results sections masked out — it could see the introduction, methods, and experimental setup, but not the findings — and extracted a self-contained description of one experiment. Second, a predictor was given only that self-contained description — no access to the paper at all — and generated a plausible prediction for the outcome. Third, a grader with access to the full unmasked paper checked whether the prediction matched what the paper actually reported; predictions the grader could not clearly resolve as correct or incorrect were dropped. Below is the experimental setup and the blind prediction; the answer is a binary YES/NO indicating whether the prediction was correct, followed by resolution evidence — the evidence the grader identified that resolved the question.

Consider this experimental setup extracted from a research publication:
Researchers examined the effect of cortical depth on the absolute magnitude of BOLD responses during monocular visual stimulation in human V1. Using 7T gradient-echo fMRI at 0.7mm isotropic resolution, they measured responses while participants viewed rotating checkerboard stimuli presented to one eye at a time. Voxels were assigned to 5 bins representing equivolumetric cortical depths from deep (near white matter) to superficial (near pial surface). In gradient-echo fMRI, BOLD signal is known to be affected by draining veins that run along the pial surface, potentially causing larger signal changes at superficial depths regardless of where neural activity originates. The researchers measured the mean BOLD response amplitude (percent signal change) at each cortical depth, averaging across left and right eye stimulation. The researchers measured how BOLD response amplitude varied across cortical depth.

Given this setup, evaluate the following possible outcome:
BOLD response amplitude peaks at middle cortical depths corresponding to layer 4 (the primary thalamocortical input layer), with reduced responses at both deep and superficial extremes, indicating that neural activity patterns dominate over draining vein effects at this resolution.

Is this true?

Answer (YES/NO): NO